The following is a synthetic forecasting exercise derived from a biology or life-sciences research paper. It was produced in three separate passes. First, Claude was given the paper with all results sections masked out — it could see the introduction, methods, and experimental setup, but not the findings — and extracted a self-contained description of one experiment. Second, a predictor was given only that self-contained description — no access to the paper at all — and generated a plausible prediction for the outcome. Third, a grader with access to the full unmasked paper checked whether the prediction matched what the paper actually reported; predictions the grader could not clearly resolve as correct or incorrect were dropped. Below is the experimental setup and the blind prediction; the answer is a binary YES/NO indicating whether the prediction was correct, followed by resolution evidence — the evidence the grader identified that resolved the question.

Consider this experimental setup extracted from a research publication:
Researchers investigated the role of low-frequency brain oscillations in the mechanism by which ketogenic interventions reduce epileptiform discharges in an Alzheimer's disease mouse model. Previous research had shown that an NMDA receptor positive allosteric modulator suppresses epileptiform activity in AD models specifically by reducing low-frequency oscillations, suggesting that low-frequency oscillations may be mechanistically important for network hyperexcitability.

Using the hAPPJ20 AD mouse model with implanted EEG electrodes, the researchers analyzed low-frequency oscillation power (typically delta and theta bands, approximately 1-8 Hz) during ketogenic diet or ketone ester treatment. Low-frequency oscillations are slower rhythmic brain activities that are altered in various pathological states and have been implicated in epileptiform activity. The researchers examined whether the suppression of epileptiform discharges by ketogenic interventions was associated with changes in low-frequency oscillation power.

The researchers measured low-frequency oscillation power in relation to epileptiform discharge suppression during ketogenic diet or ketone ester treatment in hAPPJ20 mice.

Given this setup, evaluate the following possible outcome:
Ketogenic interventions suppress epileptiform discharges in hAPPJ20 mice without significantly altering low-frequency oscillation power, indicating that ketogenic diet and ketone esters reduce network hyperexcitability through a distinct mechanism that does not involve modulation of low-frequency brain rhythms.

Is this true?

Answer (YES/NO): NO